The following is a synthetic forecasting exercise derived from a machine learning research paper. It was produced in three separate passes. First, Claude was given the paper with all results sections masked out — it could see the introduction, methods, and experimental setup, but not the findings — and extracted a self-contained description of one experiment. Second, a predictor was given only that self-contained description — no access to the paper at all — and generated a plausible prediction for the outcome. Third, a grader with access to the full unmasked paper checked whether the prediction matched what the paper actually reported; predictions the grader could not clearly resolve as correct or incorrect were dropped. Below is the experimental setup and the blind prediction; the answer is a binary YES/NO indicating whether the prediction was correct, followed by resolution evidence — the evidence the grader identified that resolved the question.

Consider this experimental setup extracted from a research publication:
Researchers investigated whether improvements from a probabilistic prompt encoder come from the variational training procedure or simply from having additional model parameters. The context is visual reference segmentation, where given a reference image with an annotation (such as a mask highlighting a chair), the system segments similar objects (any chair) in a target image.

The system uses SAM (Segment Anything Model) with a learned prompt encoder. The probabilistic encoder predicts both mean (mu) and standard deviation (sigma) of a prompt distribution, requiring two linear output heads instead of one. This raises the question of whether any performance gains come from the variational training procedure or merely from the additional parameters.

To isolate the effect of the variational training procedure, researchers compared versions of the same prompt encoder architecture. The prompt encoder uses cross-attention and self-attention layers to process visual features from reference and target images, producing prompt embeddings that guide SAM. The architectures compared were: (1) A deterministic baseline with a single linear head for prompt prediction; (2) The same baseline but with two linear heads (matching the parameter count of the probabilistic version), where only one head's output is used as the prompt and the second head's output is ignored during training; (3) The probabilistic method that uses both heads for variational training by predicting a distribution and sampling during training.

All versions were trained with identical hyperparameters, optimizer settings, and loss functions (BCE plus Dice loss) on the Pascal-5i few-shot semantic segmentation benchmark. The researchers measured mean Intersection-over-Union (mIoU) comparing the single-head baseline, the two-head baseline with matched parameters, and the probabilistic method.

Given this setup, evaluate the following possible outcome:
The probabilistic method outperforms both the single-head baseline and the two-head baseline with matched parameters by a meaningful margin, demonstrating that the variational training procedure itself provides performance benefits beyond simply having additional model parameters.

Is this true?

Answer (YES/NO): YES